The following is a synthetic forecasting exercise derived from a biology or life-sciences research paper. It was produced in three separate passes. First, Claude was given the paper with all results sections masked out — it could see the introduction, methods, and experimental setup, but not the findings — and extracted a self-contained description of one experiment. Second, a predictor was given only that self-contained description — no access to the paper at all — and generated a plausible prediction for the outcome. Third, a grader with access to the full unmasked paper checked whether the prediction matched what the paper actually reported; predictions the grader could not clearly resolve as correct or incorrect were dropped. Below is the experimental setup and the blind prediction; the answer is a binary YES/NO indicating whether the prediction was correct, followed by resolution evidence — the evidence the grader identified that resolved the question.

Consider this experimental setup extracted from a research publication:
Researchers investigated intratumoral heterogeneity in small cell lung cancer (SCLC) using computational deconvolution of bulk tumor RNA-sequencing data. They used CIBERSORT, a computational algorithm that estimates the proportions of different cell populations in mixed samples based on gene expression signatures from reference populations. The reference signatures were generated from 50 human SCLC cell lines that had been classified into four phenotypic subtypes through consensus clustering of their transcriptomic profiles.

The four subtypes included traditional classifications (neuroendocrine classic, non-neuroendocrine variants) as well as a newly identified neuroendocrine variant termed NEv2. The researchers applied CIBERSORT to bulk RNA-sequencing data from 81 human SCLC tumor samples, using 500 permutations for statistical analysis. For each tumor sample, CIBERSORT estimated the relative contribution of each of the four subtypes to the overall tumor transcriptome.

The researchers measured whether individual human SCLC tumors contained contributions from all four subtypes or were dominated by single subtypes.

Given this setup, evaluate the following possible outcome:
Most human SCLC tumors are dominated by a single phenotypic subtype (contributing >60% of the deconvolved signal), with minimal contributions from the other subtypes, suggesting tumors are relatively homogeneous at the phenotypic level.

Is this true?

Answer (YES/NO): NO